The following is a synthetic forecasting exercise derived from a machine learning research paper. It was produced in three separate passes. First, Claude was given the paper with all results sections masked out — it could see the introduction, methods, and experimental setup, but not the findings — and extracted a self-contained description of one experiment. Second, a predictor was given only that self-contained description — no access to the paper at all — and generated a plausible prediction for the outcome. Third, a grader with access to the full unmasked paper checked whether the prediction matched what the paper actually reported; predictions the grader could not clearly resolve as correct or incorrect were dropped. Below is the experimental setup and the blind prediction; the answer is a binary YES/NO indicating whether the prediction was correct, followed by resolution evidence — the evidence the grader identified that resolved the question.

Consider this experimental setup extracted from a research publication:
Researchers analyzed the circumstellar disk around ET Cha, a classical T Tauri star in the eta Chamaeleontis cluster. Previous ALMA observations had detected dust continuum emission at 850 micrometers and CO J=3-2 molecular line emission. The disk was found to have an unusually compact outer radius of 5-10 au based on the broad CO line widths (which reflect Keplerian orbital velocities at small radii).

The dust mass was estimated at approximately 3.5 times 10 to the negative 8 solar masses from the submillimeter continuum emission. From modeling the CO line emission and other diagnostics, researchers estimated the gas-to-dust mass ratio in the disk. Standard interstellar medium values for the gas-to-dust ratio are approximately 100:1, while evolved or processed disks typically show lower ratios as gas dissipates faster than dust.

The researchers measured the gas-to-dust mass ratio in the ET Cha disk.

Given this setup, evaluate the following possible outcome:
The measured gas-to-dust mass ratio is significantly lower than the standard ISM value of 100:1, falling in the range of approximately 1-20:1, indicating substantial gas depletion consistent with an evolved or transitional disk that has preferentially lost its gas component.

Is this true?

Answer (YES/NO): NO